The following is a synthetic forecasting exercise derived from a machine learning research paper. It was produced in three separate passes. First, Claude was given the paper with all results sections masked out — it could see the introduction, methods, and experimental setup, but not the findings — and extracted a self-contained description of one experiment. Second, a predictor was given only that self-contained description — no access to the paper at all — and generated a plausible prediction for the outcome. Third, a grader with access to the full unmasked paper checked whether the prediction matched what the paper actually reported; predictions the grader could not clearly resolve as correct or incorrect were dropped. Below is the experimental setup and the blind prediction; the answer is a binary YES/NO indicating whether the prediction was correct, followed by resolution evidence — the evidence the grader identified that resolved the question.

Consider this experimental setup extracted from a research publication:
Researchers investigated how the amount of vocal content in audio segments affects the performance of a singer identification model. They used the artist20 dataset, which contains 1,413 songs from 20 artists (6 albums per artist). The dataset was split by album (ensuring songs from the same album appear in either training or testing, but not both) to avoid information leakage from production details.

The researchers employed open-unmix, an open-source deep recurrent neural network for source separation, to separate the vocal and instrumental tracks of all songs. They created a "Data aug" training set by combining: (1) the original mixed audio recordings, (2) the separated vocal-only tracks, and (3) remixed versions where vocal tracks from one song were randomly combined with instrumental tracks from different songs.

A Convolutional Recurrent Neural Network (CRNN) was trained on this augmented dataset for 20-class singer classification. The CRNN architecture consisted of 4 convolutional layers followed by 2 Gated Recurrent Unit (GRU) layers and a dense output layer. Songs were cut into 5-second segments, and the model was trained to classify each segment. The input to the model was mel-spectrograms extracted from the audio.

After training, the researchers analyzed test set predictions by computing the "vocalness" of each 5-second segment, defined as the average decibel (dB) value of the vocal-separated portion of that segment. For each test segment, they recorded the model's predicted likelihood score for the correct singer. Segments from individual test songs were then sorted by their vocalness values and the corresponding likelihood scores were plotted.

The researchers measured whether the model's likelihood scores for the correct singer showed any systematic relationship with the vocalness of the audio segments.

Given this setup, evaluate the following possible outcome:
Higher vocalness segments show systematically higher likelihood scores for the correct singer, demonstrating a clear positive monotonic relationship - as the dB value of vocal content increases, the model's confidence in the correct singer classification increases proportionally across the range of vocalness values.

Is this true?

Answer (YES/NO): NO